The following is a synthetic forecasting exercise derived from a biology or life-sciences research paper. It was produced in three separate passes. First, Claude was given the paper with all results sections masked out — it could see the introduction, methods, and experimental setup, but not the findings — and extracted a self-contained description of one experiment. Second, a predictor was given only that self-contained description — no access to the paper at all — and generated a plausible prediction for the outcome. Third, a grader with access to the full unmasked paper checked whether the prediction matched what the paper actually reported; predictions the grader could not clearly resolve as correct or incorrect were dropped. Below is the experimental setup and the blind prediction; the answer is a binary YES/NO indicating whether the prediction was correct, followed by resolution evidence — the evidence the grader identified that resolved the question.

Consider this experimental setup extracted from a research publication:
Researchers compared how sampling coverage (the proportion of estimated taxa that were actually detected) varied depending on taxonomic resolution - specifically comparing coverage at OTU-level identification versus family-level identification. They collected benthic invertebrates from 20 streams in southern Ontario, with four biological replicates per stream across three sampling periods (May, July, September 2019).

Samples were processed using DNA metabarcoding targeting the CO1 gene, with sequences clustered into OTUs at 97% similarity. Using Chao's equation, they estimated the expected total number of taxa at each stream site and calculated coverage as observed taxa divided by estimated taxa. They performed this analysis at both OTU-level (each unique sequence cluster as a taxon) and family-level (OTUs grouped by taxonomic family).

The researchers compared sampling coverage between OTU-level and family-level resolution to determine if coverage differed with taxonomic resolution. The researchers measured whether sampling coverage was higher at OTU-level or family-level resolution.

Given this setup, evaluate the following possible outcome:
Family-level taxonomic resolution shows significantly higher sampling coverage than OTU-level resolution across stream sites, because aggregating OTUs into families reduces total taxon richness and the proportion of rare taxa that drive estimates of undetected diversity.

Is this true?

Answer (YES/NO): YES